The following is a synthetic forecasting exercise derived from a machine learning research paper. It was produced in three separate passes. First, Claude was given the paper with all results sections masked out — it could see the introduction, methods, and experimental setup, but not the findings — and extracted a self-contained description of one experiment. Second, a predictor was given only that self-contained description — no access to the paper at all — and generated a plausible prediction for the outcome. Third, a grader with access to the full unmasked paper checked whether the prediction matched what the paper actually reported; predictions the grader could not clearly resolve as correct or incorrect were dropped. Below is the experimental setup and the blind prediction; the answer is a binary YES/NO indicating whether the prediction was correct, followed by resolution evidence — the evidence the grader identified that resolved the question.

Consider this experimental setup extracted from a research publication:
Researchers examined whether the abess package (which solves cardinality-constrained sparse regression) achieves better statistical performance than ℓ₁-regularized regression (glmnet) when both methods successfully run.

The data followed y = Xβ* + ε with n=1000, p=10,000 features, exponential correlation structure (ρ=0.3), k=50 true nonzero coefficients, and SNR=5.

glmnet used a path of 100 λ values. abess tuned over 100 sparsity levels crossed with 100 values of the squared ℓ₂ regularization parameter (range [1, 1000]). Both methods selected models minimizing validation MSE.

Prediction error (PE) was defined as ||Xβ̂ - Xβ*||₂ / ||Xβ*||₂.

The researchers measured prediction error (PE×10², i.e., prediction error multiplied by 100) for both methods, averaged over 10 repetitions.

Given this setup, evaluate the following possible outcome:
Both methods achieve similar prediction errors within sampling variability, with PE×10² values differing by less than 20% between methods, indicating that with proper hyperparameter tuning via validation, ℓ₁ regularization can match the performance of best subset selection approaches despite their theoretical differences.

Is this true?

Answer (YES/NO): NO